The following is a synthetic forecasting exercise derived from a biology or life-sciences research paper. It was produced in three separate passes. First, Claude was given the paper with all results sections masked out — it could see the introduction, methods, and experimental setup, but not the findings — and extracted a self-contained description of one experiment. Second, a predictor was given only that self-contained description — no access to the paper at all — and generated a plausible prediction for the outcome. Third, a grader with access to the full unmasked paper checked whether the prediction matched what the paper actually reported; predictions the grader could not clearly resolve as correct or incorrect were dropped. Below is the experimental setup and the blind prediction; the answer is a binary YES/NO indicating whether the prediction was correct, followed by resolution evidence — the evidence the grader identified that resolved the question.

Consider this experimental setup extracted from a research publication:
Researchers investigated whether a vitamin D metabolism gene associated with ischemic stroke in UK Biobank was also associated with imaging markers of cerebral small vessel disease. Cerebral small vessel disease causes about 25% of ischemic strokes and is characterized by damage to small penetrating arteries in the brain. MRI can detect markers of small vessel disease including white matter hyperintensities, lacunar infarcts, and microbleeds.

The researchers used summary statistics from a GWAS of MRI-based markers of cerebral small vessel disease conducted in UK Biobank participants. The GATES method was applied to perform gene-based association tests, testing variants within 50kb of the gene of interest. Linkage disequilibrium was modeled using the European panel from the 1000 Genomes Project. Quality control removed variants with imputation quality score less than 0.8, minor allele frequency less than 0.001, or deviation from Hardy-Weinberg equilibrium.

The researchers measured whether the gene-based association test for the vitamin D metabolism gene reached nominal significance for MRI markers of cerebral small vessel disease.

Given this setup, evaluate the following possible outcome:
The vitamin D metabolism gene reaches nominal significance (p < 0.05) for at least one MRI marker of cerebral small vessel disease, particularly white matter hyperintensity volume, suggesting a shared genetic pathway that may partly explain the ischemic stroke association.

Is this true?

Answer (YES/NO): YES